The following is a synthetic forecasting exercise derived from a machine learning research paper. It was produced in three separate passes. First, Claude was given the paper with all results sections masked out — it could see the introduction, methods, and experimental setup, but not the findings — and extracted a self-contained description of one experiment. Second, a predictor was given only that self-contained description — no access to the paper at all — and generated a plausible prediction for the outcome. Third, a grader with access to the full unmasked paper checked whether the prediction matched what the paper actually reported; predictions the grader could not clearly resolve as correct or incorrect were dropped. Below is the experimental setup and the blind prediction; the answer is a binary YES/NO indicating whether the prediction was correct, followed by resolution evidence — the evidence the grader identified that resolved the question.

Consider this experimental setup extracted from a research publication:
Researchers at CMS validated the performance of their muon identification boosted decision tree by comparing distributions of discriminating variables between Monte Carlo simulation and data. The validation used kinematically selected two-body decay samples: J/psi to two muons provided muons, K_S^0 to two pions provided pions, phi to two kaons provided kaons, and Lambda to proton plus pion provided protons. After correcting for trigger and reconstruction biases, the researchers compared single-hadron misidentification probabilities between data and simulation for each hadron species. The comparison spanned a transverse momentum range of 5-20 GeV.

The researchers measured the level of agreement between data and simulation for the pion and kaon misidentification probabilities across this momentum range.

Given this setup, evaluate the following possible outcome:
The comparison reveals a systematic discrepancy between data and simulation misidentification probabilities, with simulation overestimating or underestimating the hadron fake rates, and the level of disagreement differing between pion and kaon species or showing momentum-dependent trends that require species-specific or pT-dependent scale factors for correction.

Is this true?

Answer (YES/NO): NO